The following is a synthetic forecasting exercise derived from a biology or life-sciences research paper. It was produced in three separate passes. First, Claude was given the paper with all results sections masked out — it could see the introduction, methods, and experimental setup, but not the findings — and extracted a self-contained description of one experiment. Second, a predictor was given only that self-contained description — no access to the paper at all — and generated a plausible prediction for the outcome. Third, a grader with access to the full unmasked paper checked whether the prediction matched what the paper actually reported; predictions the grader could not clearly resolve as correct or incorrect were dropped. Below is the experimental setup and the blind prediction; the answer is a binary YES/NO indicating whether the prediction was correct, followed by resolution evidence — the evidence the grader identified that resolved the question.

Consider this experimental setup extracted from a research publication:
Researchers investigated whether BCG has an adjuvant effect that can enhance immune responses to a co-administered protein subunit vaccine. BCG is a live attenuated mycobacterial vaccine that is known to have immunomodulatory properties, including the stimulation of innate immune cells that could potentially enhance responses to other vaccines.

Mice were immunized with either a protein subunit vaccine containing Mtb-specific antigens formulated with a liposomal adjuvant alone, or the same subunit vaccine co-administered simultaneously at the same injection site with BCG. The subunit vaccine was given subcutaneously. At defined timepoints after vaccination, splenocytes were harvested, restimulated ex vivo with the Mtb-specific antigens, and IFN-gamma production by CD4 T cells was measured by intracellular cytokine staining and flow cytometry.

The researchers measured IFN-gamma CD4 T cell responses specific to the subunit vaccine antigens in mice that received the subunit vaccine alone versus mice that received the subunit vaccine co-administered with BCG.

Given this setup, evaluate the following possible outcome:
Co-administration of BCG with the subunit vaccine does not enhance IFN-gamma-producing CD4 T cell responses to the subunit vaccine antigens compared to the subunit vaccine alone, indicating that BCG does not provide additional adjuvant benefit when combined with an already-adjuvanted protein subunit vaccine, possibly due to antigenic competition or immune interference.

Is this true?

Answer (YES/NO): NO